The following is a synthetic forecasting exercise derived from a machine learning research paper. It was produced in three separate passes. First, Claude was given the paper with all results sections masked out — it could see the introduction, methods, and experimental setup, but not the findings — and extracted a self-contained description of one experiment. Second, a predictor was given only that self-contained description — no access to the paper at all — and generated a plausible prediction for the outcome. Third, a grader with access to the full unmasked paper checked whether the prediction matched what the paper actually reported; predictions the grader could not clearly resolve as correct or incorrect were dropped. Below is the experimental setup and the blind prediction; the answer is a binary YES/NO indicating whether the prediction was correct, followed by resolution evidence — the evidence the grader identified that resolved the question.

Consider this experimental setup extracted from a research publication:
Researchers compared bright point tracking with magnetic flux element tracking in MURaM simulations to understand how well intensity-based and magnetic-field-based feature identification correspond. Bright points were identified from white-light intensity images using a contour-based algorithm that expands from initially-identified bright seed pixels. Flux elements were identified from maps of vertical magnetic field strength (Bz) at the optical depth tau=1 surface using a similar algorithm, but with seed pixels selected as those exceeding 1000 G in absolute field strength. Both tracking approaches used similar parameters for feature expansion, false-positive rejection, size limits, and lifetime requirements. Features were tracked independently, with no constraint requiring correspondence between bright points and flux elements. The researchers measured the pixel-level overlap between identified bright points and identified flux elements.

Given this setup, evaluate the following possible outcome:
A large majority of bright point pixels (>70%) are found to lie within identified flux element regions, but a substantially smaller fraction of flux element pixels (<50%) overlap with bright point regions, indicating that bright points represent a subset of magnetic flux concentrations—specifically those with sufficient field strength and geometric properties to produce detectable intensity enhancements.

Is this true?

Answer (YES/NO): NO